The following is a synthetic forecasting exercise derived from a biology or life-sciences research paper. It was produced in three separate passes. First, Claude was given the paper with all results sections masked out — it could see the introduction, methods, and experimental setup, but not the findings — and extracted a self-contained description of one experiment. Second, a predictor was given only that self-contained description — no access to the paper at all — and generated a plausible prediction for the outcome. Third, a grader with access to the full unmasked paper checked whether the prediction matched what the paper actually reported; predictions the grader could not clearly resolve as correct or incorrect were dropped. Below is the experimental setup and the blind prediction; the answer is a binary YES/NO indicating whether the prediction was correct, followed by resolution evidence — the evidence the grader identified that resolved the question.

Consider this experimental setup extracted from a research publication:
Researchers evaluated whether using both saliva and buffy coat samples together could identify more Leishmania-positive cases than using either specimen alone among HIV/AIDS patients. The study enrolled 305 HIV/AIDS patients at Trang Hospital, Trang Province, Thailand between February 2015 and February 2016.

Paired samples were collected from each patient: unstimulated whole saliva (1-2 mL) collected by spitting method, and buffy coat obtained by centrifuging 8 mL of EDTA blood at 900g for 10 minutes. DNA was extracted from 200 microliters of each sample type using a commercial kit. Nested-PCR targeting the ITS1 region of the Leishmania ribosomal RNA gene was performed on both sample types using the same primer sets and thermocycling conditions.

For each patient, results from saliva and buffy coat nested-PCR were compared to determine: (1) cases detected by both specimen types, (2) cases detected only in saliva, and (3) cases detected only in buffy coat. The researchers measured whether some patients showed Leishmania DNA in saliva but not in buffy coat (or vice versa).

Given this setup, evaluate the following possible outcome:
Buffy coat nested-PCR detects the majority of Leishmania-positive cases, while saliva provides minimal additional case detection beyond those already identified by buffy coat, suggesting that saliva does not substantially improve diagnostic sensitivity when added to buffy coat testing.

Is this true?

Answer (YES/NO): NO